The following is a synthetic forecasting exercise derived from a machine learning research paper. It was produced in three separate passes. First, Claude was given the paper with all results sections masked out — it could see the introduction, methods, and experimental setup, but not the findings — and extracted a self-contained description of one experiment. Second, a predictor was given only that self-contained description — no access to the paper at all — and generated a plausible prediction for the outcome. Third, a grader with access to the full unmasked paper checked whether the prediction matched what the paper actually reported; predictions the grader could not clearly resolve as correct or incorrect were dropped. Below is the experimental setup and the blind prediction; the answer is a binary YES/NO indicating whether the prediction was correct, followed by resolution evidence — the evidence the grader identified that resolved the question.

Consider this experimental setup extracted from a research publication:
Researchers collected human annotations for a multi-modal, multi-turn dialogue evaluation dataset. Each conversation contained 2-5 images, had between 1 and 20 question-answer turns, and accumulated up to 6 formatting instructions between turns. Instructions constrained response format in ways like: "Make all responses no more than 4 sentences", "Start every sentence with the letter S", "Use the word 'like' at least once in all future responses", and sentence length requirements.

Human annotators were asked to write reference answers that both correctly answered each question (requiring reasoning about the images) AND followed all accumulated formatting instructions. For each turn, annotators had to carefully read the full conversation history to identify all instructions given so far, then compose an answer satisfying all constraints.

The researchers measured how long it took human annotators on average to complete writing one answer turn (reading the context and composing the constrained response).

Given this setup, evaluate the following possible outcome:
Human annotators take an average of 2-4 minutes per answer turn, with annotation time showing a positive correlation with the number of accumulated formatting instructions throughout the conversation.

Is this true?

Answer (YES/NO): NO